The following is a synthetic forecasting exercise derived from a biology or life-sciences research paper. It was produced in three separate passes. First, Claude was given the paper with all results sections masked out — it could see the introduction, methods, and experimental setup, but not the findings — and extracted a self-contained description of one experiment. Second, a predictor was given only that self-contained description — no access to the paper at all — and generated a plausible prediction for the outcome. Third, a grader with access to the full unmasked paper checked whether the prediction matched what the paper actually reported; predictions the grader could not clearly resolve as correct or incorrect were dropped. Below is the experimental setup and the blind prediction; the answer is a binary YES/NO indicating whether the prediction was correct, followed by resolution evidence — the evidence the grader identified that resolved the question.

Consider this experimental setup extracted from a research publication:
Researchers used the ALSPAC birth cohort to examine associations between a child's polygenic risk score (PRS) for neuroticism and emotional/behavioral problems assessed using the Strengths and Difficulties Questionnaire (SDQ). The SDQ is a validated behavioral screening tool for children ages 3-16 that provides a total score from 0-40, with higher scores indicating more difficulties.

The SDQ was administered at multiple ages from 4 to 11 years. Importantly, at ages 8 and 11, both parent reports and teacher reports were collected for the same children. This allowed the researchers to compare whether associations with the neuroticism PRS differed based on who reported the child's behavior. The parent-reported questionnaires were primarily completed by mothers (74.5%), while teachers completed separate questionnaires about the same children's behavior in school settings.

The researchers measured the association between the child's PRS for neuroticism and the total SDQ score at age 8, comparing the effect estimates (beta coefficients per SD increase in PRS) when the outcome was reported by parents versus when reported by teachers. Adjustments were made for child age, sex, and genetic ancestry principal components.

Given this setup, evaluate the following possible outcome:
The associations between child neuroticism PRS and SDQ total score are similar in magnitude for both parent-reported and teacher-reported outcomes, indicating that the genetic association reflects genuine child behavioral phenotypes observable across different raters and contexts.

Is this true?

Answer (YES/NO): YES